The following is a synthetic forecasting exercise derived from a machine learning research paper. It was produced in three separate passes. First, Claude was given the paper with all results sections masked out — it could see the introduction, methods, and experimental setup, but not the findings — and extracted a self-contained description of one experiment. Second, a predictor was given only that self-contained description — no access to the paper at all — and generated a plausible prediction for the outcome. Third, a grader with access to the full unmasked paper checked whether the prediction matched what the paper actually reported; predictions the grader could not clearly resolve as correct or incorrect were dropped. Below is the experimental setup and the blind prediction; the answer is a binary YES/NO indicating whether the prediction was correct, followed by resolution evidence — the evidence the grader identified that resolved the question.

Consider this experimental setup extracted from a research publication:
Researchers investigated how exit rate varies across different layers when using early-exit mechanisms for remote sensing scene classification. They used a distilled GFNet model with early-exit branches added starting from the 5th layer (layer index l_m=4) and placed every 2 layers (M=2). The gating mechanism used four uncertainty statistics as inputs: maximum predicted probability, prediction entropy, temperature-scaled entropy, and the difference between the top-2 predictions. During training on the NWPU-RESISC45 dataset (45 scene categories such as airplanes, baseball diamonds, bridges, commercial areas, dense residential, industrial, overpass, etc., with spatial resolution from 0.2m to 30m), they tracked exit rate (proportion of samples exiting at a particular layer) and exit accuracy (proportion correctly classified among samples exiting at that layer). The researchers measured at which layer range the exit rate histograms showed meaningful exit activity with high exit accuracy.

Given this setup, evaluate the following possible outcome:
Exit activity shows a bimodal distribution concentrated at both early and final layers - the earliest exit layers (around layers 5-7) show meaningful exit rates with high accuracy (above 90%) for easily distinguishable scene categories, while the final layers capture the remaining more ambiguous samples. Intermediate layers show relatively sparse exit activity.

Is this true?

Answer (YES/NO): NO